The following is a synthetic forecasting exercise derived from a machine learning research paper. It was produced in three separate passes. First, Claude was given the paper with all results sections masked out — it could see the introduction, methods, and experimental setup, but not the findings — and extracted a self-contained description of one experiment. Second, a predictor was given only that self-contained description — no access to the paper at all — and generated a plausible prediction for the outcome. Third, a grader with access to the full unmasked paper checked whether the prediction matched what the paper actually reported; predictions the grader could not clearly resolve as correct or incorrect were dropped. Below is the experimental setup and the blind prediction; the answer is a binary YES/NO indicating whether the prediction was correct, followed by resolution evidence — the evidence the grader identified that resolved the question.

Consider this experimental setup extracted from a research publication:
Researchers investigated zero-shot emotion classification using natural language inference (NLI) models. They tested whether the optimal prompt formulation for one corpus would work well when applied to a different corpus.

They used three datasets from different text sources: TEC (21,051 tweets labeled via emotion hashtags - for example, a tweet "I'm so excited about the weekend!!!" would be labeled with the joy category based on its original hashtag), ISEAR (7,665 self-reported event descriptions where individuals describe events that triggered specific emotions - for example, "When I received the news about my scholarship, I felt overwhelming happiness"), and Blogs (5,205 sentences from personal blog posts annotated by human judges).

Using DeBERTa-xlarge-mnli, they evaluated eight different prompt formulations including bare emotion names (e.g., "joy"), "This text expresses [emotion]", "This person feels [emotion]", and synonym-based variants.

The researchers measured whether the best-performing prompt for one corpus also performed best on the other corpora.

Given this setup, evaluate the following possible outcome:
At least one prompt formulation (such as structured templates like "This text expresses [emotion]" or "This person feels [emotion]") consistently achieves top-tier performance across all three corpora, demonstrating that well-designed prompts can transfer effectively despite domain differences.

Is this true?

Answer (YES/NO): NO